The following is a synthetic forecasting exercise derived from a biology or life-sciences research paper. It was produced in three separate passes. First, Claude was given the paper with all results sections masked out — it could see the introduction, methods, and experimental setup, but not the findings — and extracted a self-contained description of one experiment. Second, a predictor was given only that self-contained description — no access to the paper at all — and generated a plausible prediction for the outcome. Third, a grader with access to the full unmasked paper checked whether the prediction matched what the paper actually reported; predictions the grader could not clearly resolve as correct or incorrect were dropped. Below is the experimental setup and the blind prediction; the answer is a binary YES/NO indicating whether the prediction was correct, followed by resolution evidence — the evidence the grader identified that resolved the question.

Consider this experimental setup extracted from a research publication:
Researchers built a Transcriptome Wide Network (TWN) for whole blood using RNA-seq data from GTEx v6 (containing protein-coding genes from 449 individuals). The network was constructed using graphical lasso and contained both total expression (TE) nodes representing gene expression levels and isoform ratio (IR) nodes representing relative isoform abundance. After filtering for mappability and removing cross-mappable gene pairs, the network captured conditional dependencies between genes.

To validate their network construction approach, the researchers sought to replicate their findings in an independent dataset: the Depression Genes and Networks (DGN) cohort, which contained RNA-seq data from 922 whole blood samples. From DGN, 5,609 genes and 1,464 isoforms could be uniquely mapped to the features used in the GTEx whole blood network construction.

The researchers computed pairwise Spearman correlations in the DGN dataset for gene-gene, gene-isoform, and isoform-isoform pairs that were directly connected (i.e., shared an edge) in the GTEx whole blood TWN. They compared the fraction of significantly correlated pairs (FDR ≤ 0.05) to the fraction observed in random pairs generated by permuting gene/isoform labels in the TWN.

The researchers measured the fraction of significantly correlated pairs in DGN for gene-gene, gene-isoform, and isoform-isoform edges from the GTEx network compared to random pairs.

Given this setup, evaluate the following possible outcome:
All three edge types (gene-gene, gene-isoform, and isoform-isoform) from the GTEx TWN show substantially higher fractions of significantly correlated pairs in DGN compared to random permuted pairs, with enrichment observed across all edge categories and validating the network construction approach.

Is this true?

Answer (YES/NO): YES